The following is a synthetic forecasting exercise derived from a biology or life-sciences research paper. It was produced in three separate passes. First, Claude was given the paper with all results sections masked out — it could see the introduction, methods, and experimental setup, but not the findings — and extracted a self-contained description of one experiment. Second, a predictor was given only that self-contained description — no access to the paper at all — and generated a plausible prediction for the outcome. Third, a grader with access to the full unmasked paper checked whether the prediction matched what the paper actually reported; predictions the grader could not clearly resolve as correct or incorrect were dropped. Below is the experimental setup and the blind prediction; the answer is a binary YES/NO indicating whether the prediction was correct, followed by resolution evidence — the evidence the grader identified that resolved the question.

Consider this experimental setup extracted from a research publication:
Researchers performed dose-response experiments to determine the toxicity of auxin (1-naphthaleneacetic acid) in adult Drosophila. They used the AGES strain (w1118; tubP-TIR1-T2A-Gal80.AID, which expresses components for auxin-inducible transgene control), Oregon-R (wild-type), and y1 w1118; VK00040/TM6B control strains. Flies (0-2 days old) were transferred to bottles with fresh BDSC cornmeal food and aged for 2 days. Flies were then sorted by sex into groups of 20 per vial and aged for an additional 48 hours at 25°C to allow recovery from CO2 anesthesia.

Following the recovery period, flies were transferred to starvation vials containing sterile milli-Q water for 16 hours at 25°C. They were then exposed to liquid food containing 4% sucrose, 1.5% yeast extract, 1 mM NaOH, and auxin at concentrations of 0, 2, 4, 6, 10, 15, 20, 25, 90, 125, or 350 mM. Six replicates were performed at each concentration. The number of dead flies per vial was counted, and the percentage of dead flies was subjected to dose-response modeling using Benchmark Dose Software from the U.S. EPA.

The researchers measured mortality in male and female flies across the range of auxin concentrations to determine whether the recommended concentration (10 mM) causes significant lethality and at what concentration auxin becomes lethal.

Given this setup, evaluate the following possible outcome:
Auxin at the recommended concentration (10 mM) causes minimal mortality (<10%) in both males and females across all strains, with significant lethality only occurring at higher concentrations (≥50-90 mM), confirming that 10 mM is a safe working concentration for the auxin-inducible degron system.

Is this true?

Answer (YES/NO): NO